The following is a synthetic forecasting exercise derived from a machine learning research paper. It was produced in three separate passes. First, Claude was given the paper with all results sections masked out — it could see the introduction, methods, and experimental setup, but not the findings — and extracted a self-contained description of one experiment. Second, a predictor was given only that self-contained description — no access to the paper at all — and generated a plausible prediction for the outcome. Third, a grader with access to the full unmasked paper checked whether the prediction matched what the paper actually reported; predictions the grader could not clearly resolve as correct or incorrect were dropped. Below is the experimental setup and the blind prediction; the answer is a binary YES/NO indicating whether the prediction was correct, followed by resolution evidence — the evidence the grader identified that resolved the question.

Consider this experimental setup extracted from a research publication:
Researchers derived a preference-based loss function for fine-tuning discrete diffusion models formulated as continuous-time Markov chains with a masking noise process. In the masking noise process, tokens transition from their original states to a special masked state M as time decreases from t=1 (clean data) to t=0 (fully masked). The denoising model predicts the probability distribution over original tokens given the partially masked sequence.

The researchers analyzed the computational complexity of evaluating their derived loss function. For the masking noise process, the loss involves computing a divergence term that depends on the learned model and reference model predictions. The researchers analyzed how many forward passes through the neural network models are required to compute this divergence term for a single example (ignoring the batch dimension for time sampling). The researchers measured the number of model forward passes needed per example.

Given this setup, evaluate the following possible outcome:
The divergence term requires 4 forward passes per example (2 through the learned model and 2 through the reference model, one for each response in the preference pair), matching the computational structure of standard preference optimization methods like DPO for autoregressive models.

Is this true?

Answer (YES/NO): YES